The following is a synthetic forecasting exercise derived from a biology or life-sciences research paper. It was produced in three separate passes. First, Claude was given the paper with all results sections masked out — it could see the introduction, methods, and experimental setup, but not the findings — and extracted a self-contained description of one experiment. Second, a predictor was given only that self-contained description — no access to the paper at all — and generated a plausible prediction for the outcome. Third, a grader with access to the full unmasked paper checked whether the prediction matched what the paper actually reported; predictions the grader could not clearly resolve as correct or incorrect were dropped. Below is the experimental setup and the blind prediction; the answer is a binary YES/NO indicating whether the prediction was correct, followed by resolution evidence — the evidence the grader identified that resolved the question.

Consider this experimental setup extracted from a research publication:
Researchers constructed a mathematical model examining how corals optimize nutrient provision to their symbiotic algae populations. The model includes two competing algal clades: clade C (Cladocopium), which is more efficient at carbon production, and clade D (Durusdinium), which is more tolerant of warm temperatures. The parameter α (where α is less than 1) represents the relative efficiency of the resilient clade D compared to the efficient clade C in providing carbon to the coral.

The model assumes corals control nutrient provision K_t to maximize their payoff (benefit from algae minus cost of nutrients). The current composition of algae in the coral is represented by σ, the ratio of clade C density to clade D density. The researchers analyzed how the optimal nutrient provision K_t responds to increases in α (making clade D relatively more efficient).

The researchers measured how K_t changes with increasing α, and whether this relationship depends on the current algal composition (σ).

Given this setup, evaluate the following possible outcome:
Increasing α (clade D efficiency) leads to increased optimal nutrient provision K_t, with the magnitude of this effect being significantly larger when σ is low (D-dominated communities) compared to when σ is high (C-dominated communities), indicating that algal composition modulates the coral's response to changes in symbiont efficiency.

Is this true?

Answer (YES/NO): YES